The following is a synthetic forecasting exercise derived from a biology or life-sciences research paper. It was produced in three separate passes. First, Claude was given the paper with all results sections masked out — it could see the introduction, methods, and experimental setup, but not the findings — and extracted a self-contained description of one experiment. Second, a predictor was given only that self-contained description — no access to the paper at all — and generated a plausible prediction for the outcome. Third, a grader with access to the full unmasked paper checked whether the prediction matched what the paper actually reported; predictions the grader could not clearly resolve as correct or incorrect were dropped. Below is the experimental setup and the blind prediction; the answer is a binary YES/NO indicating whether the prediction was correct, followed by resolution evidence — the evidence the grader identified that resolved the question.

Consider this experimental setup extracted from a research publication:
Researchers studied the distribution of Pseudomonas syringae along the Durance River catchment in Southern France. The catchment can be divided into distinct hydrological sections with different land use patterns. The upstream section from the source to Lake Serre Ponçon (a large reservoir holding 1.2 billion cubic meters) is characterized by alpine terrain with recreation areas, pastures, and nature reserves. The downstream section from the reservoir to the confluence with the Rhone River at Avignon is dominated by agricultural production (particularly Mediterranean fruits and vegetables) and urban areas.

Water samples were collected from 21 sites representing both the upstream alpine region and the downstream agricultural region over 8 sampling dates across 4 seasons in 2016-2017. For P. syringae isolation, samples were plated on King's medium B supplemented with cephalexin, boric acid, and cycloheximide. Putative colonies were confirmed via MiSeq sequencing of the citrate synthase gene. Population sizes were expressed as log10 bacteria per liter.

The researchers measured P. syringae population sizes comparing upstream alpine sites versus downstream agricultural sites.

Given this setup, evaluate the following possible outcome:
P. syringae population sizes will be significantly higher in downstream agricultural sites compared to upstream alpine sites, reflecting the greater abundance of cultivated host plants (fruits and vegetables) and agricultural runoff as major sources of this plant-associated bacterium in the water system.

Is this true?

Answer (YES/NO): NO